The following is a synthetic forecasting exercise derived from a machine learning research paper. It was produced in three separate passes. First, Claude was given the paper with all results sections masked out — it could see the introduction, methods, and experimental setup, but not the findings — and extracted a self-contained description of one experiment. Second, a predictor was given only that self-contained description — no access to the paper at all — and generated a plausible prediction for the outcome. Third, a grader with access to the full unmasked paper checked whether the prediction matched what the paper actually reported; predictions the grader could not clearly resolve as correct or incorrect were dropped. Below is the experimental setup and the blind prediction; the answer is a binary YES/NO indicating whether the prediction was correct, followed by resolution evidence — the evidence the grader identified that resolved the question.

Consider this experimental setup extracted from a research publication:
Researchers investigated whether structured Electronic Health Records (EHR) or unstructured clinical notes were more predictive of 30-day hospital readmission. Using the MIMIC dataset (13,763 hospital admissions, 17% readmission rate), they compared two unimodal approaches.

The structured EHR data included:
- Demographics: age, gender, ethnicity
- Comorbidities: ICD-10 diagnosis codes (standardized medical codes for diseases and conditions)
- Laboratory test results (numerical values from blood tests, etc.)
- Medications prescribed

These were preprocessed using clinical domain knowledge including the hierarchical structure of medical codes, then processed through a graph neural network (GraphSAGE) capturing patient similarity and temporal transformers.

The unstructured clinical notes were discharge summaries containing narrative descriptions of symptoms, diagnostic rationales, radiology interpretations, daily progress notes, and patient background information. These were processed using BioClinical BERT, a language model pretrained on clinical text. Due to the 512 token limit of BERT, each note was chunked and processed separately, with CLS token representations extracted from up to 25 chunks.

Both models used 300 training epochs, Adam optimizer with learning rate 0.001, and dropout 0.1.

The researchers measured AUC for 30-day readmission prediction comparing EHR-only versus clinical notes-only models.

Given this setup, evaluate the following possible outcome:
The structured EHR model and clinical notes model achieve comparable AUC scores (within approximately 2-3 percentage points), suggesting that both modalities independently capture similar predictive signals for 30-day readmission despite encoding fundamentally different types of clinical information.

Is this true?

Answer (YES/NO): NO